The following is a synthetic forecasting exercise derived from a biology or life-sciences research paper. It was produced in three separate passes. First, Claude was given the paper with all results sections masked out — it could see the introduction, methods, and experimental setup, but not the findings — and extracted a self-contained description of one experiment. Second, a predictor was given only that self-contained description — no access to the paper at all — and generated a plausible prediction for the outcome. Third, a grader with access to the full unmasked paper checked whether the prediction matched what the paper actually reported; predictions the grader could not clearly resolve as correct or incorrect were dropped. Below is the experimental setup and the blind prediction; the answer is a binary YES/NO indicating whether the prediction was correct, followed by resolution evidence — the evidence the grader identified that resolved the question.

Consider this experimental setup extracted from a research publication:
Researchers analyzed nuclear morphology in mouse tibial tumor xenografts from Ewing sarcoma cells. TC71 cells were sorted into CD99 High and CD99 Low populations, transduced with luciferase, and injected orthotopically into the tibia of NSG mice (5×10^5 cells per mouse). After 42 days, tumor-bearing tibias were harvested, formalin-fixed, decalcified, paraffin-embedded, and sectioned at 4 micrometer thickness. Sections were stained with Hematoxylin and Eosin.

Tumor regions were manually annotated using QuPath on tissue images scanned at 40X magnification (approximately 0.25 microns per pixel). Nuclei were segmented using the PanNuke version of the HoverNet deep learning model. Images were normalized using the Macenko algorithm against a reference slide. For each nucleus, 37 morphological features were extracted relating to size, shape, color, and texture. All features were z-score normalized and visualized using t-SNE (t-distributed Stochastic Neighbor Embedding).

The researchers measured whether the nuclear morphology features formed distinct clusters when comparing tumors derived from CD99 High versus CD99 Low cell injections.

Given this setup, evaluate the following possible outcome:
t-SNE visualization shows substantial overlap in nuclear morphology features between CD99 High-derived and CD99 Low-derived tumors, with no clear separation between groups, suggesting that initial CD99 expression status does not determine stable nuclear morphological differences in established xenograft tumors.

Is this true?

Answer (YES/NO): NO